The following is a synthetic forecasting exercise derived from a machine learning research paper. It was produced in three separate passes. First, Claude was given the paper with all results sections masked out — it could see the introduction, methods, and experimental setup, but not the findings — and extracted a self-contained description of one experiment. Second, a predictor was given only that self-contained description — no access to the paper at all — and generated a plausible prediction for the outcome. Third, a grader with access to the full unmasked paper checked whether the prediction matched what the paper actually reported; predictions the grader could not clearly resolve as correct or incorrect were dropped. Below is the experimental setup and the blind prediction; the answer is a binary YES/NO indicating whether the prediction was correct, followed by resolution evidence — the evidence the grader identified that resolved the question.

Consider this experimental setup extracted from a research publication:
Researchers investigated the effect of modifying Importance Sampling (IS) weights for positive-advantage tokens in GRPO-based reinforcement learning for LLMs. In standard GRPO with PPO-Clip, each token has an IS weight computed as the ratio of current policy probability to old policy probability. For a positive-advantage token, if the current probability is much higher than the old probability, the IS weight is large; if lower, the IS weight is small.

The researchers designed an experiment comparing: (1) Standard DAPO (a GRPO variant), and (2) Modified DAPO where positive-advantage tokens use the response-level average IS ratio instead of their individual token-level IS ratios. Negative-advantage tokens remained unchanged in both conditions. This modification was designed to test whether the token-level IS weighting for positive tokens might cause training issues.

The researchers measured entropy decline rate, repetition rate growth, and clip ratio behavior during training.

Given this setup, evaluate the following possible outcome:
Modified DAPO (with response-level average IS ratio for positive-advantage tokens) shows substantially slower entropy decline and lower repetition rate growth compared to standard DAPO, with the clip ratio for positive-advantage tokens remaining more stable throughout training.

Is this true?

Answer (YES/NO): YES